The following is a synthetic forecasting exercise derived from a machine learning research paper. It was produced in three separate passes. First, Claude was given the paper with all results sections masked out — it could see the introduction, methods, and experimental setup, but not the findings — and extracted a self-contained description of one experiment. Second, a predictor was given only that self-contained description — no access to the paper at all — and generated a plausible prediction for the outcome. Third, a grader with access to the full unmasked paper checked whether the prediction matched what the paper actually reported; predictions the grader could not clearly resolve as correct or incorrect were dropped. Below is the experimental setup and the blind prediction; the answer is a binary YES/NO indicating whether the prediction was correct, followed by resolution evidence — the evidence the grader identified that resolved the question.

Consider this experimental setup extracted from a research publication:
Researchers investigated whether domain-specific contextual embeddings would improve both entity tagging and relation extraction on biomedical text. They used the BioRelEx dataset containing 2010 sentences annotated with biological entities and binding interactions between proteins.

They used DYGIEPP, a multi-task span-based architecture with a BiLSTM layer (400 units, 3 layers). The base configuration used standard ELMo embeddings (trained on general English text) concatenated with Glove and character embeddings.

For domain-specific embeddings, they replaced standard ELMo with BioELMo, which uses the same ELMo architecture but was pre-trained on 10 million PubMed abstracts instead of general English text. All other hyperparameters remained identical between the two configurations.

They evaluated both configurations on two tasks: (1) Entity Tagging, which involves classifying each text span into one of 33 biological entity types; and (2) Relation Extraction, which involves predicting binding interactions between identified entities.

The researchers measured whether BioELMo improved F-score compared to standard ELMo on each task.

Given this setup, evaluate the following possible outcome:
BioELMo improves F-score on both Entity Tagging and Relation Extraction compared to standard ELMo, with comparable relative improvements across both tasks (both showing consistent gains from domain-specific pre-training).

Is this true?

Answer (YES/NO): NO